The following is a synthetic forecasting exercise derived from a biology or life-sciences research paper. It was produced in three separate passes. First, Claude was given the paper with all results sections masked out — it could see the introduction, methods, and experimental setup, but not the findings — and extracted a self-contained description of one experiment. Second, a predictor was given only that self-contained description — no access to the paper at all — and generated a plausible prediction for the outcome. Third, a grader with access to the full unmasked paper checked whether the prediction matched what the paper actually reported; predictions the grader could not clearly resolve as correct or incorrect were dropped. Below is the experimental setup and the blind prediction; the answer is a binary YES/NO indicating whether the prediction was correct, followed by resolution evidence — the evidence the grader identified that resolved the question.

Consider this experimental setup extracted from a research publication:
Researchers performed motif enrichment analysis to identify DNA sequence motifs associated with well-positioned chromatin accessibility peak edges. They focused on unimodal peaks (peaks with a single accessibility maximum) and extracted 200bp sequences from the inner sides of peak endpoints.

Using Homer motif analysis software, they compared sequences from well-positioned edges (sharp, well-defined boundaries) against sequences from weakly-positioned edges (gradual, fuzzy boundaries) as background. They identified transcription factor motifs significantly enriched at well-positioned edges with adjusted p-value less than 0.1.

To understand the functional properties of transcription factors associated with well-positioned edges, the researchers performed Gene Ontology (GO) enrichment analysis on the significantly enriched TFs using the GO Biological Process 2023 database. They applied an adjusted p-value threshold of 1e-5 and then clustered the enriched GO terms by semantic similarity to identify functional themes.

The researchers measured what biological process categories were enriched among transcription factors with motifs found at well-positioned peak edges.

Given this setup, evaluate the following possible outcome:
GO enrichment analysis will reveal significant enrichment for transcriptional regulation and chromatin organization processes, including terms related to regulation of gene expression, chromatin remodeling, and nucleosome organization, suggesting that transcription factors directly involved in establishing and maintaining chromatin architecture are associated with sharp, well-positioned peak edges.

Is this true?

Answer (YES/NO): NO